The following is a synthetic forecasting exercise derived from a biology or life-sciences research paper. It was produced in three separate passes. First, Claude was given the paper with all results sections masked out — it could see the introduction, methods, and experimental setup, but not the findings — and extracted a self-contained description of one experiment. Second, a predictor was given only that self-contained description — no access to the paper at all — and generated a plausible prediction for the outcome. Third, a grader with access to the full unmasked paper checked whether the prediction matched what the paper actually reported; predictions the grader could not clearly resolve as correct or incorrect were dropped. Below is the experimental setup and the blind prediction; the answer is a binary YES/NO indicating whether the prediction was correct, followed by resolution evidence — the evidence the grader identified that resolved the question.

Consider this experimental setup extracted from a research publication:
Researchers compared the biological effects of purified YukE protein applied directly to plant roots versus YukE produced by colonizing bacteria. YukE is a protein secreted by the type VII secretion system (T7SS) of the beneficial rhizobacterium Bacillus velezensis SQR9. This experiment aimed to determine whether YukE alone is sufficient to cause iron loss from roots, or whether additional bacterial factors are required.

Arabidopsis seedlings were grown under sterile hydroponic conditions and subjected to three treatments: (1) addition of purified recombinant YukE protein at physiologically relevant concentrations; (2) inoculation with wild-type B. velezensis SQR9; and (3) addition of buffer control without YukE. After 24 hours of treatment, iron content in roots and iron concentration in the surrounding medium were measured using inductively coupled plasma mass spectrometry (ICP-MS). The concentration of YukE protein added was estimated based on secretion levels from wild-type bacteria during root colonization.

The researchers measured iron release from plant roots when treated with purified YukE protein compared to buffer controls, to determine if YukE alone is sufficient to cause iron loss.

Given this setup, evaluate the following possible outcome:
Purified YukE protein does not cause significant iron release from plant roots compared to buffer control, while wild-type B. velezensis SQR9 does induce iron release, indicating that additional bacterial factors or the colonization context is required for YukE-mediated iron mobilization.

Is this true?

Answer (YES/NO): NO